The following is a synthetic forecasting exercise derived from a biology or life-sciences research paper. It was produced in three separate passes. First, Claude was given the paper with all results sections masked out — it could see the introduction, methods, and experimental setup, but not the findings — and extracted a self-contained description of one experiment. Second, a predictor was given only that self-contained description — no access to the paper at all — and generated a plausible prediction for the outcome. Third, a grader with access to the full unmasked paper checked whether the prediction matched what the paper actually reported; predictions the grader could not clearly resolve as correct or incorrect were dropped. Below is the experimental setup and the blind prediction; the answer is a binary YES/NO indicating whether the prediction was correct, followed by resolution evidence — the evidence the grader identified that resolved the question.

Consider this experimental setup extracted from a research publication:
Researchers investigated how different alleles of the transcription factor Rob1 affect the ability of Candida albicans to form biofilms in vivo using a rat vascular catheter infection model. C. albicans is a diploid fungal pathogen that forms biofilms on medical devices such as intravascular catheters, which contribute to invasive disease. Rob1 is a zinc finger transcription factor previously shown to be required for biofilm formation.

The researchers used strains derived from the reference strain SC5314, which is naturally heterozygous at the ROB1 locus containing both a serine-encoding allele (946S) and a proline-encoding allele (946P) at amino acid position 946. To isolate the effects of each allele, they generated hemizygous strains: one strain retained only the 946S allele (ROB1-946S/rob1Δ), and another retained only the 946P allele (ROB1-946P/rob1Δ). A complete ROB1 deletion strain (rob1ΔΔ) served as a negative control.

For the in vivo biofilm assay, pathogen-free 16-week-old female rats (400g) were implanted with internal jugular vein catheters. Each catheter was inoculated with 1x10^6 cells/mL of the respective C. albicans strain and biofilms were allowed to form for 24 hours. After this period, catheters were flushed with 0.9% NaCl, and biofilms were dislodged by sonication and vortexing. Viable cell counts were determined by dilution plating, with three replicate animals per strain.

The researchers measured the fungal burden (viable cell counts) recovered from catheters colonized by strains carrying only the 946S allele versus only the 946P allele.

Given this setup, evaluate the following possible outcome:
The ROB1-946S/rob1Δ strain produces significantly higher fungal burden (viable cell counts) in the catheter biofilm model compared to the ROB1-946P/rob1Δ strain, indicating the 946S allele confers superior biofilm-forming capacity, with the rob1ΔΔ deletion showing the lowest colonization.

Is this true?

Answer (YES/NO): YES